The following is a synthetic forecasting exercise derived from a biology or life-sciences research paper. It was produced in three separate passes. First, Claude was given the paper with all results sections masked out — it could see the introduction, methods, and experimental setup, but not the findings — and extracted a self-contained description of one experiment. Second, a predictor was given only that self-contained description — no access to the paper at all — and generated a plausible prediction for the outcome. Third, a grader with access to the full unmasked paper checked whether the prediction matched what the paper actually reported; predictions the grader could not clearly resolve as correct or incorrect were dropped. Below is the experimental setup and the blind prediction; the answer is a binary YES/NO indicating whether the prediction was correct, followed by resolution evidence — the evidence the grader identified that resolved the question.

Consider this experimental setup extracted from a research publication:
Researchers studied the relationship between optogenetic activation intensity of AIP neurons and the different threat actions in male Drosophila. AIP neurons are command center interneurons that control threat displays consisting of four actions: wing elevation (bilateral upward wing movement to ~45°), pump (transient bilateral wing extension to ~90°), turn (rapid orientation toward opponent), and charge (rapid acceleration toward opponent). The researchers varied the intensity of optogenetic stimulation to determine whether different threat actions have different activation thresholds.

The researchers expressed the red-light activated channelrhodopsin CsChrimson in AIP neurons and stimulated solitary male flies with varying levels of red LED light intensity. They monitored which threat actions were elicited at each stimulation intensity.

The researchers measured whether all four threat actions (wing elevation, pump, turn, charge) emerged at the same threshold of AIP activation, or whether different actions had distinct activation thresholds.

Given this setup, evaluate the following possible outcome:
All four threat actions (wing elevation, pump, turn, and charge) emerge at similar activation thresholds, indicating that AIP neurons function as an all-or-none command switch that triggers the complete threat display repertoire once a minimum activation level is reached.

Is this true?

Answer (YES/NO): NO